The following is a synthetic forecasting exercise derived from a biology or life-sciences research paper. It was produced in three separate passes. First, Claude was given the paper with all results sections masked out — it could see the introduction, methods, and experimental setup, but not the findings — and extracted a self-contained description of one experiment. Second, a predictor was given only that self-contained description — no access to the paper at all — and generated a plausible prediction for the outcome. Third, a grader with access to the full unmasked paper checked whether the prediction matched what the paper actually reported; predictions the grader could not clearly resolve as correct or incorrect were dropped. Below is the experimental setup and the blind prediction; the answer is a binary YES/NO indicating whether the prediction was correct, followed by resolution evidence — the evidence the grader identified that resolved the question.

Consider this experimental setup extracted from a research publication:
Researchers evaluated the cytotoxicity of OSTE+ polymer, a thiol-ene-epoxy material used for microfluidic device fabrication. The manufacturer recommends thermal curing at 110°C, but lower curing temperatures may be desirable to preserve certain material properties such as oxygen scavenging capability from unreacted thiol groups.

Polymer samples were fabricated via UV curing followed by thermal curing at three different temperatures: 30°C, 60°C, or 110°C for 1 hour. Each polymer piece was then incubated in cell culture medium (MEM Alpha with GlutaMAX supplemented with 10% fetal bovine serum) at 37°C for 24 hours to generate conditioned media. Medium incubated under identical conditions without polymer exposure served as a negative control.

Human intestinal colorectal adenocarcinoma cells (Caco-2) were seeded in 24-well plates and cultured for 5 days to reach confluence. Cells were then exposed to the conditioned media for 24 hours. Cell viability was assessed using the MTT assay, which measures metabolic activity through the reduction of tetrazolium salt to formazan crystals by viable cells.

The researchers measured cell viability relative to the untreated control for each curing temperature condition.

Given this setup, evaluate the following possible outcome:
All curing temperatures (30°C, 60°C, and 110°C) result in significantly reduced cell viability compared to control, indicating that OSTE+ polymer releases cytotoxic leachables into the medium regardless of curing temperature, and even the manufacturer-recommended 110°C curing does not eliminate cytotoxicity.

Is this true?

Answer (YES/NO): NO